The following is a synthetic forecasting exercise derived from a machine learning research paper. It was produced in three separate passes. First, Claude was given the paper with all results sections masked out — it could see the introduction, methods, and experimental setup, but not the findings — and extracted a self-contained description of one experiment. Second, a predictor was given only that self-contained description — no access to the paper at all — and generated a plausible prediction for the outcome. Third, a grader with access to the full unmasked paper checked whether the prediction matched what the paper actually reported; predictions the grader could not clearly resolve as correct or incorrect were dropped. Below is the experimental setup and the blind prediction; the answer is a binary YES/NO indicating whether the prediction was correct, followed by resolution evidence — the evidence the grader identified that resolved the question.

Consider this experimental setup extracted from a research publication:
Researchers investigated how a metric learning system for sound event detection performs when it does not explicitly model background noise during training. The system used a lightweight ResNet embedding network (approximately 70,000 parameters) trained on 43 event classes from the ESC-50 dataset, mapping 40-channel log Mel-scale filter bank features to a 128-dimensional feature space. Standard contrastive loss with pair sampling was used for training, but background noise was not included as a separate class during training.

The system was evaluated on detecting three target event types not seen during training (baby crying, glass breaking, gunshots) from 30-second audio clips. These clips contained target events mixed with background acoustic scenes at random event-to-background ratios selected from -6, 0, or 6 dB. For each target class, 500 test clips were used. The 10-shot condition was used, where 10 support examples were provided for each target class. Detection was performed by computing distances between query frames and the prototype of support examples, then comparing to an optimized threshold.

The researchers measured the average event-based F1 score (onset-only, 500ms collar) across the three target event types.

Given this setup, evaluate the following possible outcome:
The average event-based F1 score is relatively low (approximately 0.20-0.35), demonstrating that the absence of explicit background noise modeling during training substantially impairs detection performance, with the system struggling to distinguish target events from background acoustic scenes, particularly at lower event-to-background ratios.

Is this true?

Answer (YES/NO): NO